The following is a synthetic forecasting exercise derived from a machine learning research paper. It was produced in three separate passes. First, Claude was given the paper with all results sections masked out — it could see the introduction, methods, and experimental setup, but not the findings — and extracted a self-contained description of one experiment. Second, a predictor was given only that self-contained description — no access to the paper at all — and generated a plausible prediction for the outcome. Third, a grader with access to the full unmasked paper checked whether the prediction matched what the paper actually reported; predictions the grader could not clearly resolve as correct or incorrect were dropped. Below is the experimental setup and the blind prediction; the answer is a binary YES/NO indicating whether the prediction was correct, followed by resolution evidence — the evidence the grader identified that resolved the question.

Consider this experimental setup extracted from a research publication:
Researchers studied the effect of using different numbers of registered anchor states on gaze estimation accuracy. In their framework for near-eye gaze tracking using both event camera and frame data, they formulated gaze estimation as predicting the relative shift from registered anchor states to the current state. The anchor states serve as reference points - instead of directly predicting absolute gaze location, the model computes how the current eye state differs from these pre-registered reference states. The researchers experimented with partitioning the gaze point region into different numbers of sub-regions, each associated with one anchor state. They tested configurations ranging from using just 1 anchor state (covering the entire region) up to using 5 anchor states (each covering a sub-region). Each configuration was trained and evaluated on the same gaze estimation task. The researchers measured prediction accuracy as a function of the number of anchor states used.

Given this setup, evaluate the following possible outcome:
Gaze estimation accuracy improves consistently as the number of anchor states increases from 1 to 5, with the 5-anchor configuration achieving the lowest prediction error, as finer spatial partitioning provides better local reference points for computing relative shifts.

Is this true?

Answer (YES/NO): NO